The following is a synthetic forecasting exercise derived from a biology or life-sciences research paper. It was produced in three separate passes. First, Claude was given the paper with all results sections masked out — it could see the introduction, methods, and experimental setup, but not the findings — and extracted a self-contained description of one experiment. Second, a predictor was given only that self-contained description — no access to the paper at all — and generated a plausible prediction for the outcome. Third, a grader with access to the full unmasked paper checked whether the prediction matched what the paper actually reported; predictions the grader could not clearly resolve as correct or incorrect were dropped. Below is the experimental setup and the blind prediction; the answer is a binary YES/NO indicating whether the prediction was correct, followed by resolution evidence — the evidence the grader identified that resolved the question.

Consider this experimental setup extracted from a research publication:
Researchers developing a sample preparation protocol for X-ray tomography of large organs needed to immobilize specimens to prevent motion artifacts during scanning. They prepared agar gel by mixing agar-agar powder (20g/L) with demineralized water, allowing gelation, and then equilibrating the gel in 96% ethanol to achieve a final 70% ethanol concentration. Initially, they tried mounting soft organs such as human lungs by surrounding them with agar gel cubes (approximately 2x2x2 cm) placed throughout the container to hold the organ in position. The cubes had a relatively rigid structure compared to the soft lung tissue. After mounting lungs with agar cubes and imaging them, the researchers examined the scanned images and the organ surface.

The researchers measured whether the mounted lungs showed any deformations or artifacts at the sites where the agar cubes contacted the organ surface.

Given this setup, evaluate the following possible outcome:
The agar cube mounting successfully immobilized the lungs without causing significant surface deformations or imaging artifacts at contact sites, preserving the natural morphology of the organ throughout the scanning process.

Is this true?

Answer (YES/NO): NO